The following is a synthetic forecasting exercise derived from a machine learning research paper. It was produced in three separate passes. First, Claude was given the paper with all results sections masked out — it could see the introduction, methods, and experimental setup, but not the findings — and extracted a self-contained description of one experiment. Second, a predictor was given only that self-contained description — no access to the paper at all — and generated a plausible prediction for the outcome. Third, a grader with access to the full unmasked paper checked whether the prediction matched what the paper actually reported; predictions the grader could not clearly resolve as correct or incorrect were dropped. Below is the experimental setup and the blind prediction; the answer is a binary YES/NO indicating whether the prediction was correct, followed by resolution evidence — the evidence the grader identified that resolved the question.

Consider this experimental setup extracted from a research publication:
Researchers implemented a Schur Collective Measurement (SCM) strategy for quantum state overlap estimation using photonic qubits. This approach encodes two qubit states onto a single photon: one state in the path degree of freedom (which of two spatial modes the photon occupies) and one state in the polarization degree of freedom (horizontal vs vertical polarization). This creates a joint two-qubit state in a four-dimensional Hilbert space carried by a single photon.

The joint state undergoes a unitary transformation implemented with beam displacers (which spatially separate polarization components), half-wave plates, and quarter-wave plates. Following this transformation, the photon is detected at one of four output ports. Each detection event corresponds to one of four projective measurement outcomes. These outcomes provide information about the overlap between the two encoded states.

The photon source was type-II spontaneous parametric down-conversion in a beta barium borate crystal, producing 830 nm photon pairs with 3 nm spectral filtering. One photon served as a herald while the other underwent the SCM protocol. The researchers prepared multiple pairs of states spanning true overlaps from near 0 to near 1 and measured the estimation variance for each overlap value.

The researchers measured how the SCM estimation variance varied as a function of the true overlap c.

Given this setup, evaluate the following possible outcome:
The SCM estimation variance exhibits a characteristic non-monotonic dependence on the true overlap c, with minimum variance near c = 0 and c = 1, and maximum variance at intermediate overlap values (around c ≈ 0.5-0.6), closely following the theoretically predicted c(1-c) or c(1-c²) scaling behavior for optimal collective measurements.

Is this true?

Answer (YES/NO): NO